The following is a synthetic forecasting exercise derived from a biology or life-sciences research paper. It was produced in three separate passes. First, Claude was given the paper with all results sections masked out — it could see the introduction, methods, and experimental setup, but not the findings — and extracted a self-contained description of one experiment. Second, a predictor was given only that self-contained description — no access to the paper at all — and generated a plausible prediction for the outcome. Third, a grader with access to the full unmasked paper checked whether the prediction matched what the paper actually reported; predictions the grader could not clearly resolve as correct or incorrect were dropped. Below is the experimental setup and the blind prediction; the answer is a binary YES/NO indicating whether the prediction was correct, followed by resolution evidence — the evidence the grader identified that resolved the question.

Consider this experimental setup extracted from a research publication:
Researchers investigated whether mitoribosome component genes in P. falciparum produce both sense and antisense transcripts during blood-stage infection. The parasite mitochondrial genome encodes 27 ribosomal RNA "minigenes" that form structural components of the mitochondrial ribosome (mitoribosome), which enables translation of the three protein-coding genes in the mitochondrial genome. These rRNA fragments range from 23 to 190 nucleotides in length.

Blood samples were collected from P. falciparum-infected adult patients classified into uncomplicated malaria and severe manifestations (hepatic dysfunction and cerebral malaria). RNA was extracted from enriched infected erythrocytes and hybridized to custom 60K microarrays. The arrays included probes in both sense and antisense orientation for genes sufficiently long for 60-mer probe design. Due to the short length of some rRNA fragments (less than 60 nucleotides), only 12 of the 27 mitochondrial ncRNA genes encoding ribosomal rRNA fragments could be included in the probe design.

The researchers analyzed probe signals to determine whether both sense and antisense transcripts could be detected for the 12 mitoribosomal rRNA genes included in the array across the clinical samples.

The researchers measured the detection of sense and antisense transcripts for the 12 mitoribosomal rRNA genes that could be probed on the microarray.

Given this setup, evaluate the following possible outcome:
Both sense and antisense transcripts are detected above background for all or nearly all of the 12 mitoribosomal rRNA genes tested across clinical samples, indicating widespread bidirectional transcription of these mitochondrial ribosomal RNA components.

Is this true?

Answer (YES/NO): YES